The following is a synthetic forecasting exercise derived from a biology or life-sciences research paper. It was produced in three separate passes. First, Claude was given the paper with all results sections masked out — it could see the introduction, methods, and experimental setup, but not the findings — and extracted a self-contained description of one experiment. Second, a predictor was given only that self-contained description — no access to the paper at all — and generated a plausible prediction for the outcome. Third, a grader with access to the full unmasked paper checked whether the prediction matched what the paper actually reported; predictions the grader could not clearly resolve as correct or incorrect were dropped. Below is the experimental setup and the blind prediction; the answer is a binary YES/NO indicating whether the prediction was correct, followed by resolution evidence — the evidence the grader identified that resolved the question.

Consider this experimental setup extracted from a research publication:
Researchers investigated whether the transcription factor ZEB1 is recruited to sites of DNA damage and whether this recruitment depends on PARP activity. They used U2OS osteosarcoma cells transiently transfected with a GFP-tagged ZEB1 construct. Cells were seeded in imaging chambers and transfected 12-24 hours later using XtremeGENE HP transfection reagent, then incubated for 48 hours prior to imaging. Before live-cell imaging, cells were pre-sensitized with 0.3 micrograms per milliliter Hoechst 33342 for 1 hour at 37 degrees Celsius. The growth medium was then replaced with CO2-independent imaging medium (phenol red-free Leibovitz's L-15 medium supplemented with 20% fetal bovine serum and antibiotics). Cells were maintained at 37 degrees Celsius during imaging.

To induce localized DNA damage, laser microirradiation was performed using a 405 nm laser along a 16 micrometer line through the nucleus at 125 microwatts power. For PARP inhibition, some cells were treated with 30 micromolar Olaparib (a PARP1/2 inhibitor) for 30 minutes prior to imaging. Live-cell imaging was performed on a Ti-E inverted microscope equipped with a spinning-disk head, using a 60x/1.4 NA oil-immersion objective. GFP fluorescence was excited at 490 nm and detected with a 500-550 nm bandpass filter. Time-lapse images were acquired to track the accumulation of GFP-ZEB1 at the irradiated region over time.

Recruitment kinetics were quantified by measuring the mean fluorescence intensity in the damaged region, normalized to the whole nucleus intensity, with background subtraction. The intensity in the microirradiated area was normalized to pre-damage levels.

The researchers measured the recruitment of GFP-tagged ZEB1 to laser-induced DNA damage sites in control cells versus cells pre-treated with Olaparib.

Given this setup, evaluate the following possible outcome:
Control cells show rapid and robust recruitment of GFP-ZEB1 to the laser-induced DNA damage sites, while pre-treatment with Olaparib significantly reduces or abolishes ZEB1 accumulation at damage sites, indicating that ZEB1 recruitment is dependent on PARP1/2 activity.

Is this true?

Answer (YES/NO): YES